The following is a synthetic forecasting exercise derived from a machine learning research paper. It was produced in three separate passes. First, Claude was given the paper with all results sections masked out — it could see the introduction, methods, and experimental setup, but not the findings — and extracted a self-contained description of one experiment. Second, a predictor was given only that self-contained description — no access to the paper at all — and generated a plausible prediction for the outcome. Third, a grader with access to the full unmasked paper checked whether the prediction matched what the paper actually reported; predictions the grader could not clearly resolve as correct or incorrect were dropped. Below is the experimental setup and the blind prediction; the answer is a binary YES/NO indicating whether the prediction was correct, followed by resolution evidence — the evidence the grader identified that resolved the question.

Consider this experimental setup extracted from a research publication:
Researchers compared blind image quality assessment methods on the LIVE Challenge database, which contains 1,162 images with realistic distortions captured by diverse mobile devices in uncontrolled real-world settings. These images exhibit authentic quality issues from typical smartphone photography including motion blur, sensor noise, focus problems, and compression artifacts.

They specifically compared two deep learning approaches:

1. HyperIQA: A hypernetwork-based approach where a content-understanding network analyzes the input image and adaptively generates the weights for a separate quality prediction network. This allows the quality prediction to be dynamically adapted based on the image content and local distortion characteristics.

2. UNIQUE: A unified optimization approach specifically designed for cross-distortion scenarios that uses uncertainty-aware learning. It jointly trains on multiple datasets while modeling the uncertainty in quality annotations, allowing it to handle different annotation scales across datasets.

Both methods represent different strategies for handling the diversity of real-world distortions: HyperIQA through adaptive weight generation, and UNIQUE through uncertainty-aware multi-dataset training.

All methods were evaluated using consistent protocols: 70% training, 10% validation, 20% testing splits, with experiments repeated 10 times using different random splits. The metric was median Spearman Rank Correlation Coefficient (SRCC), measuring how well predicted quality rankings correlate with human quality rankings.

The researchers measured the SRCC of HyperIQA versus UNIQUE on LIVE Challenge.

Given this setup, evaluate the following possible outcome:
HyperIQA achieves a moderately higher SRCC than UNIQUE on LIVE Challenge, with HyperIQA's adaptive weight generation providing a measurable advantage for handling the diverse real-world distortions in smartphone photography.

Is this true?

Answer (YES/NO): NO